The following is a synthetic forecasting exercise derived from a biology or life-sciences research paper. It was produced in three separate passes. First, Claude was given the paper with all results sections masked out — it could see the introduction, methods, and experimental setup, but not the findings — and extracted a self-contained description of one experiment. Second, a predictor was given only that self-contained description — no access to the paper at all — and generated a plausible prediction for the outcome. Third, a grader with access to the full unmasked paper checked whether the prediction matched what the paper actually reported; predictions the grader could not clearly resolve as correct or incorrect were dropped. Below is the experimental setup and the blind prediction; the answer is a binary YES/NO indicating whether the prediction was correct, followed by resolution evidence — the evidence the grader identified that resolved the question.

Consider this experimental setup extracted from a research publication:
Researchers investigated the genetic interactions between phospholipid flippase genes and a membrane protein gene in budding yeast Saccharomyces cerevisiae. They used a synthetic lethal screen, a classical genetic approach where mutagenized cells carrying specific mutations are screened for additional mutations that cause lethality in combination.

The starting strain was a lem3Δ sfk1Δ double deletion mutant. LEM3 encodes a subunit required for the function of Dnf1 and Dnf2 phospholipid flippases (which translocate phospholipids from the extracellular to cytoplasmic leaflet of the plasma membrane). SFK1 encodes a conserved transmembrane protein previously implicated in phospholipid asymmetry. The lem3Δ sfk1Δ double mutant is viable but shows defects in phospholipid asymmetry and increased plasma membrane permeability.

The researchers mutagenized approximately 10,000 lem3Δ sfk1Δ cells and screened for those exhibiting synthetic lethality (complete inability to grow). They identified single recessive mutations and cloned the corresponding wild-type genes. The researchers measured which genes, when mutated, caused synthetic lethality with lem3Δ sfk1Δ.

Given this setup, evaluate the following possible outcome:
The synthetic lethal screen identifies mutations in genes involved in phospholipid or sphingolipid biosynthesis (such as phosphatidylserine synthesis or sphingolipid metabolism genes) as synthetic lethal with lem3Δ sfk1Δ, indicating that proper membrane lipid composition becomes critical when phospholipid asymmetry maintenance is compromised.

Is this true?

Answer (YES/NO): NO